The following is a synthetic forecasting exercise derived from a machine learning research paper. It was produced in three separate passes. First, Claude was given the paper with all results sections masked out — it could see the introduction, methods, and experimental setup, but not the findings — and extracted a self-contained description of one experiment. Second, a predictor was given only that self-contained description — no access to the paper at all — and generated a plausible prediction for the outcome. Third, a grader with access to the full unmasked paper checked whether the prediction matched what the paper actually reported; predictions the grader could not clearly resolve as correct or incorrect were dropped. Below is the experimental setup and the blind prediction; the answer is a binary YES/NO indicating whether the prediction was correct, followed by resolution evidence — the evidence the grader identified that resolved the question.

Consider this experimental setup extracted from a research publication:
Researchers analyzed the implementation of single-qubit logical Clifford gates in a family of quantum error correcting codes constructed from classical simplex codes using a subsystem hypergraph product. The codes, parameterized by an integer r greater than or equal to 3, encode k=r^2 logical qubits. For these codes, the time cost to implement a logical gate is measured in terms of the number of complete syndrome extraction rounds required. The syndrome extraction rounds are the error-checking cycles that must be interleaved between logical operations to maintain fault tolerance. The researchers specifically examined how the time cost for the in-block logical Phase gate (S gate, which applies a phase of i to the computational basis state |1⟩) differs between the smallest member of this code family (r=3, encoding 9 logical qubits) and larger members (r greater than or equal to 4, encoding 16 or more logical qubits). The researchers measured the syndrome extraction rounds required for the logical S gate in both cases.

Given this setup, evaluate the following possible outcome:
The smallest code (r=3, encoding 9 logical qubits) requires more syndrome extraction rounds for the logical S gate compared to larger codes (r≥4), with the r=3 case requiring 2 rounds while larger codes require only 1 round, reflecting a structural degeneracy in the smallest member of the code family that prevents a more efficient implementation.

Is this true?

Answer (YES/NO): NO